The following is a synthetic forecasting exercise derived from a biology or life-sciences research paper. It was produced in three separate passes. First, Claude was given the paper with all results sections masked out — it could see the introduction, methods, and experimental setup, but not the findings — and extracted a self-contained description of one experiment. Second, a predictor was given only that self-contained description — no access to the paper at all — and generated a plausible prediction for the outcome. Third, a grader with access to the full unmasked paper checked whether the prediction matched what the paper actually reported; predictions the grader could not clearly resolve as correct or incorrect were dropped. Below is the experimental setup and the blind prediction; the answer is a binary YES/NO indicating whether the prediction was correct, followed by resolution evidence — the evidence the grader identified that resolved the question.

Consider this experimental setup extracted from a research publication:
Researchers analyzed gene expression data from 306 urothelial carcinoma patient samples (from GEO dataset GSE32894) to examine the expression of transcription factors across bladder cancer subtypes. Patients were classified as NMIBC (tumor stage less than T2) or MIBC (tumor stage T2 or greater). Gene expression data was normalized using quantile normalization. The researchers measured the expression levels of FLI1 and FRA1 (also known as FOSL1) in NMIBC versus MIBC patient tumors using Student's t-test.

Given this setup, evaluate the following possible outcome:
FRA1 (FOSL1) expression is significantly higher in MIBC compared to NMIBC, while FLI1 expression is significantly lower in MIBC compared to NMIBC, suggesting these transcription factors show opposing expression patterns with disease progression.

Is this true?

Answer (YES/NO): NO